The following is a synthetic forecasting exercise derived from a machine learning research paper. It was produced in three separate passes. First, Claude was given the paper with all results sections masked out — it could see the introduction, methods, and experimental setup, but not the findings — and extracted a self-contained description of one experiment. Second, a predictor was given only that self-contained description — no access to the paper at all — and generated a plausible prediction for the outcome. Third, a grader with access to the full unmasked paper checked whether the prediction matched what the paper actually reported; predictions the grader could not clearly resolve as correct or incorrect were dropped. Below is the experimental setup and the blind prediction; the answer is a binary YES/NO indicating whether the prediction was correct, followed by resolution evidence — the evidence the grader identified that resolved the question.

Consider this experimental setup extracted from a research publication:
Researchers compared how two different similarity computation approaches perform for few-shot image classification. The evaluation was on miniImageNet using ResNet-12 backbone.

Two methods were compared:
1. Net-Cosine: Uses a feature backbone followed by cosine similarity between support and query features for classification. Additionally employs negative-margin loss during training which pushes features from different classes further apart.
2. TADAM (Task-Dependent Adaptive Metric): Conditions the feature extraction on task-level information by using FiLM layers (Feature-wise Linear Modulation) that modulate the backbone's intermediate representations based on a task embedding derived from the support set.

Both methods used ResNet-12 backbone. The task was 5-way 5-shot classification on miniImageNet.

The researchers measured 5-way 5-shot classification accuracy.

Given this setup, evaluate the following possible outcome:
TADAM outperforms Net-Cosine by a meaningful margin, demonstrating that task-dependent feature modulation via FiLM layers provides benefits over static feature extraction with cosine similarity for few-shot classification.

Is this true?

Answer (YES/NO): NO